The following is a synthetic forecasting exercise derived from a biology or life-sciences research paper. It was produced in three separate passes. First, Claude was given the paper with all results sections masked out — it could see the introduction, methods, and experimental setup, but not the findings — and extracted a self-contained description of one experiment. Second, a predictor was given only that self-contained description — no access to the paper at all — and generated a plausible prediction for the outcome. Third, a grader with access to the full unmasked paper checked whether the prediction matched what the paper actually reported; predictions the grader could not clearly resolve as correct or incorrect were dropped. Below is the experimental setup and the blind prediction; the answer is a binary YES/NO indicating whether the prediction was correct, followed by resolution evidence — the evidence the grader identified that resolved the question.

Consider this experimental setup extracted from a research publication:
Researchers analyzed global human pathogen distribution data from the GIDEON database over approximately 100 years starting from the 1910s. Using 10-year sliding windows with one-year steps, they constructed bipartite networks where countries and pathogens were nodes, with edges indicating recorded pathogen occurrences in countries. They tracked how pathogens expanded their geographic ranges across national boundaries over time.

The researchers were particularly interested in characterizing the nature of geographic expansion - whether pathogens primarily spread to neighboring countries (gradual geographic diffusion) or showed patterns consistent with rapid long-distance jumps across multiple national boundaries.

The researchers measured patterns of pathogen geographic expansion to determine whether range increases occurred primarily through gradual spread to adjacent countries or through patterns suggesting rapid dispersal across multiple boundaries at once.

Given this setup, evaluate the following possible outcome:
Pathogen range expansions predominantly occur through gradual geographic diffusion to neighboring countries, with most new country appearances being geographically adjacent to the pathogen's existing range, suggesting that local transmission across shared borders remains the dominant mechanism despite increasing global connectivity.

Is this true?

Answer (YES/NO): NO